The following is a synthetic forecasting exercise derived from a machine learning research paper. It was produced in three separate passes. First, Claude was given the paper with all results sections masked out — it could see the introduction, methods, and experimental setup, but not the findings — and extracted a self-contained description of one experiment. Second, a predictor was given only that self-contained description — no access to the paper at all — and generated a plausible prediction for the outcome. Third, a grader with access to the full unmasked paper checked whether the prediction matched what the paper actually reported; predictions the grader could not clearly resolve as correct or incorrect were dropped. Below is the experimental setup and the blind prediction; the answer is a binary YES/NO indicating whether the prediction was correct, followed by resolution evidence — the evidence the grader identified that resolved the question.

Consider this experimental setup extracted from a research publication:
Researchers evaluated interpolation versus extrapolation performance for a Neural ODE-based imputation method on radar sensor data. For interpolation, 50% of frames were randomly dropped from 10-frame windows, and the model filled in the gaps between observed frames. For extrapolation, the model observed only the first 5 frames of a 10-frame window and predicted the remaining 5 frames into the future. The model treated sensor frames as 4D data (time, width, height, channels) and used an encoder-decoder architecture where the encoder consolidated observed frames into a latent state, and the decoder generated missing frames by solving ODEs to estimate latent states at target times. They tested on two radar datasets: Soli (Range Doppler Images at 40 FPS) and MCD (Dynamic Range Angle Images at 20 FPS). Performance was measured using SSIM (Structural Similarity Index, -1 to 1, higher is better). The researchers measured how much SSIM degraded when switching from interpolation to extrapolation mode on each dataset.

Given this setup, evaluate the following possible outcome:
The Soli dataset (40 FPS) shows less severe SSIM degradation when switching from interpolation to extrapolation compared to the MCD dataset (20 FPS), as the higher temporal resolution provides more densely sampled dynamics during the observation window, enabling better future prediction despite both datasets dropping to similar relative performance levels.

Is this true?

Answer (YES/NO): YES